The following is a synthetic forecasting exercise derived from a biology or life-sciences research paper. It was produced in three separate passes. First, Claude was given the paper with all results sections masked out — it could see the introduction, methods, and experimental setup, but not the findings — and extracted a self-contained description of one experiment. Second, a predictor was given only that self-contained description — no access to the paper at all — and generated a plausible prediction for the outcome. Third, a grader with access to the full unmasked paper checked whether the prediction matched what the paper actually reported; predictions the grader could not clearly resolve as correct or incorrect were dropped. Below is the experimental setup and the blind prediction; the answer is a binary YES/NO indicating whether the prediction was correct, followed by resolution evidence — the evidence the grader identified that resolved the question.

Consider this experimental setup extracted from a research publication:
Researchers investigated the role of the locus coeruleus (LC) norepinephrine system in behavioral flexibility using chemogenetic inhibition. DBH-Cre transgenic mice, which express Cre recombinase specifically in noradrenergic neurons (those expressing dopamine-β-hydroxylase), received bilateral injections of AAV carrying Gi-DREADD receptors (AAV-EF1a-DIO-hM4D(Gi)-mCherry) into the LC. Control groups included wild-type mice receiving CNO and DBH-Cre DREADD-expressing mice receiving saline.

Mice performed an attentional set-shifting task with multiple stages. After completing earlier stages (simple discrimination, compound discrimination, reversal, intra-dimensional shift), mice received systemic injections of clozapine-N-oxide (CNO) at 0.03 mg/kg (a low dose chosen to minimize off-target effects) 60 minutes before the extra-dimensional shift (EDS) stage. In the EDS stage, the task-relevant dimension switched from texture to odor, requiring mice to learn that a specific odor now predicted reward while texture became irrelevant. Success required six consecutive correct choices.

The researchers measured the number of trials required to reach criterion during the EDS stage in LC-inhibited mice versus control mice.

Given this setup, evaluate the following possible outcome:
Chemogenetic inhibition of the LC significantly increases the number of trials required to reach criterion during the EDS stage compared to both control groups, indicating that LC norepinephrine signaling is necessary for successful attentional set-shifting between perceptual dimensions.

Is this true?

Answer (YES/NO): YES